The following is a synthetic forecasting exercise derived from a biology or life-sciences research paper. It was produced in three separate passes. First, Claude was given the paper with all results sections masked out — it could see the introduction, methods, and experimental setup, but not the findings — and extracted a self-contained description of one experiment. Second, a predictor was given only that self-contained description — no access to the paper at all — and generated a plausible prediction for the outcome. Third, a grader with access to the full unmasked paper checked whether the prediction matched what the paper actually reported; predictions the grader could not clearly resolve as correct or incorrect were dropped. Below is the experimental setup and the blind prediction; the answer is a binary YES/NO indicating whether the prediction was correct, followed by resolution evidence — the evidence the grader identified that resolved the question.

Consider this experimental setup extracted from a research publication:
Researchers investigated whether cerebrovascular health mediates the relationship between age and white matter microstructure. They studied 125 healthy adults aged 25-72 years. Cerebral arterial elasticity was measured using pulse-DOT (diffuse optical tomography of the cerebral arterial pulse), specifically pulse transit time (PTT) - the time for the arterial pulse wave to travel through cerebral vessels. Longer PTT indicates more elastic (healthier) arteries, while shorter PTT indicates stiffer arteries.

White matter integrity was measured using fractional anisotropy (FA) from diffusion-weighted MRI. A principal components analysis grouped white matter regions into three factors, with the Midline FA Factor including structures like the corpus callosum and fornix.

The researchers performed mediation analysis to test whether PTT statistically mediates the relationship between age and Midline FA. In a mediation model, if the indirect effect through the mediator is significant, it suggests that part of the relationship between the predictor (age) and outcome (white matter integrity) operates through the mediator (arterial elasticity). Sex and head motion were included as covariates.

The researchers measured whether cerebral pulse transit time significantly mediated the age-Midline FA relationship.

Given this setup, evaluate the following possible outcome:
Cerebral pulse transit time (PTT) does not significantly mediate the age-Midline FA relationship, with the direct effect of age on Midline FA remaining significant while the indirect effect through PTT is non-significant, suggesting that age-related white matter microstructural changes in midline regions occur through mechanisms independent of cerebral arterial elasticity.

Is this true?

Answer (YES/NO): NO